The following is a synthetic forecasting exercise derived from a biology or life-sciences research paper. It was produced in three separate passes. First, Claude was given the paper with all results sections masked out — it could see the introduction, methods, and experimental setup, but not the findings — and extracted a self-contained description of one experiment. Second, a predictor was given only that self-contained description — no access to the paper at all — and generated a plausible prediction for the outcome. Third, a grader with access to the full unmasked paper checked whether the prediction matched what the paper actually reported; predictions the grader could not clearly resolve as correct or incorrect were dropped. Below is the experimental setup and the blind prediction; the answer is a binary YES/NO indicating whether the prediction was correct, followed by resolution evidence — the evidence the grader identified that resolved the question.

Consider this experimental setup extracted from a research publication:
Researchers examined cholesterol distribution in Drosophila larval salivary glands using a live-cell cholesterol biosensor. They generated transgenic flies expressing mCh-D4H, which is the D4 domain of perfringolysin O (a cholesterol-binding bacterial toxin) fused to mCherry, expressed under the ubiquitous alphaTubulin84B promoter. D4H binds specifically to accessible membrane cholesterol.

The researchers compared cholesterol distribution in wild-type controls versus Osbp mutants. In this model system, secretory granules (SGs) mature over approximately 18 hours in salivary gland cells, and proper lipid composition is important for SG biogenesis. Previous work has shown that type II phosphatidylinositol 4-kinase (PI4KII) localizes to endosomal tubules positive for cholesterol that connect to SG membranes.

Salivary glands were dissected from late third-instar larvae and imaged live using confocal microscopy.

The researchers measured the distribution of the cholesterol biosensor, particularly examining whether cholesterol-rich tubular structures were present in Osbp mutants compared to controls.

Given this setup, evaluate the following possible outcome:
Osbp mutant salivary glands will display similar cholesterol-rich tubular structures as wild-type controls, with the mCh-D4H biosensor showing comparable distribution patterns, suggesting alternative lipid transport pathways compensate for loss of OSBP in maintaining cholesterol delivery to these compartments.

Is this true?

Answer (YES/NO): NO